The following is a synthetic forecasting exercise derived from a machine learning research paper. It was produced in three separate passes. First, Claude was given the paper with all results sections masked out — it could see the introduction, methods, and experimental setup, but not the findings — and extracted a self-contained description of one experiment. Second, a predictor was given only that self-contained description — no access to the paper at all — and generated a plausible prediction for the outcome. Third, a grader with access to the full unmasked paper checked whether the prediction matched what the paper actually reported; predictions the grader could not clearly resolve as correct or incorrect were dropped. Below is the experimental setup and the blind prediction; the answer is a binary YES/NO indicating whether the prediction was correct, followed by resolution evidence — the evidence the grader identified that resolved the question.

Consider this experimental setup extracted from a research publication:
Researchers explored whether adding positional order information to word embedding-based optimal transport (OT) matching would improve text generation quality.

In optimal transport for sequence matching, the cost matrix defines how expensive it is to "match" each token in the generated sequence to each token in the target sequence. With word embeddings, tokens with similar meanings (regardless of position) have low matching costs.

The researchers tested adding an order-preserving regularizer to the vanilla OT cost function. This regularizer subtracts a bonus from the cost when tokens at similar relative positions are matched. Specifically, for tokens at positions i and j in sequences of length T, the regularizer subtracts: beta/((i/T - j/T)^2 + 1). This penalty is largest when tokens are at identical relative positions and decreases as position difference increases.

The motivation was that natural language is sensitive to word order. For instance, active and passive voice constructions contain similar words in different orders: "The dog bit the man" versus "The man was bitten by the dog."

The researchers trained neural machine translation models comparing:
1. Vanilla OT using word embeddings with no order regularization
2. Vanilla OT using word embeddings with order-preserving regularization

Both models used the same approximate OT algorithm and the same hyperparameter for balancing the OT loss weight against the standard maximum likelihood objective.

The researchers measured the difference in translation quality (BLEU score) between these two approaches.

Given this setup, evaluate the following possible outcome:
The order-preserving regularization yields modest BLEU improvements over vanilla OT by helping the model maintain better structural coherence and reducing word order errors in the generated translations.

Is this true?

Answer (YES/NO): NO